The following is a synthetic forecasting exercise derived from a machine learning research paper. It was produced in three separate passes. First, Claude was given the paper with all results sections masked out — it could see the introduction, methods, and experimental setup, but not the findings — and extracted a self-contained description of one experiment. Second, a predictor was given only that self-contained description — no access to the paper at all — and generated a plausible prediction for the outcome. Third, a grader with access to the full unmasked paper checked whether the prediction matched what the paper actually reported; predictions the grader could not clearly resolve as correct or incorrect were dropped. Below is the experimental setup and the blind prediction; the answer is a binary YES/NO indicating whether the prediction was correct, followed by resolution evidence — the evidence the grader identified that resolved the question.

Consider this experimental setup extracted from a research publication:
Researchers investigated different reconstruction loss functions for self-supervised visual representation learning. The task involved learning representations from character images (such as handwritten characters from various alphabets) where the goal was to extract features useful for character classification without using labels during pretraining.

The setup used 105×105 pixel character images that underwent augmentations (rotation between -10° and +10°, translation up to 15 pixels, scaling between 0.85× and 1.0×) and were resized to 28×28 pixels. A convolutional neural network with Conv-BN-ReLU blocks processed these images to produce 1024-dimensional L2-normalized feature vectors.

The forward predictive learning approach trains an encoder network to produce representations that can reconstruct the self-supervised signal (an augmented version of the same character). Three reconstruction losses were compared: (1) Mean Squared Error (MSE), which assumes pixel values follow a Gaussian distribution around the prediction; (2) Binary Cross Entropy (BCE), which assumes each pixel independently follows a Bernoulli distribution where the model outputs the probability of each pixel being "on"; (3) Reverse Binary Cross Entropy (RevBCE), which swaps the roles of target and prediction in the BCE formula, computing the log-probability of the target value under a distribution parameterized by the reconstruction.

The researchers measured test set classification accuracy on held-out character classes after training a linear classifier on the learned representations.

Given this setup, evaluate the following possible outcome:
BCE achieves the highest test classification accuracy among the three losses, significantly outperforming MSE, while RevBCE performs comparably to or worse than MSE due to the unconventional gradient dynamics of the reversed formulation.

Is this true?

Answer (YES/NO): NO